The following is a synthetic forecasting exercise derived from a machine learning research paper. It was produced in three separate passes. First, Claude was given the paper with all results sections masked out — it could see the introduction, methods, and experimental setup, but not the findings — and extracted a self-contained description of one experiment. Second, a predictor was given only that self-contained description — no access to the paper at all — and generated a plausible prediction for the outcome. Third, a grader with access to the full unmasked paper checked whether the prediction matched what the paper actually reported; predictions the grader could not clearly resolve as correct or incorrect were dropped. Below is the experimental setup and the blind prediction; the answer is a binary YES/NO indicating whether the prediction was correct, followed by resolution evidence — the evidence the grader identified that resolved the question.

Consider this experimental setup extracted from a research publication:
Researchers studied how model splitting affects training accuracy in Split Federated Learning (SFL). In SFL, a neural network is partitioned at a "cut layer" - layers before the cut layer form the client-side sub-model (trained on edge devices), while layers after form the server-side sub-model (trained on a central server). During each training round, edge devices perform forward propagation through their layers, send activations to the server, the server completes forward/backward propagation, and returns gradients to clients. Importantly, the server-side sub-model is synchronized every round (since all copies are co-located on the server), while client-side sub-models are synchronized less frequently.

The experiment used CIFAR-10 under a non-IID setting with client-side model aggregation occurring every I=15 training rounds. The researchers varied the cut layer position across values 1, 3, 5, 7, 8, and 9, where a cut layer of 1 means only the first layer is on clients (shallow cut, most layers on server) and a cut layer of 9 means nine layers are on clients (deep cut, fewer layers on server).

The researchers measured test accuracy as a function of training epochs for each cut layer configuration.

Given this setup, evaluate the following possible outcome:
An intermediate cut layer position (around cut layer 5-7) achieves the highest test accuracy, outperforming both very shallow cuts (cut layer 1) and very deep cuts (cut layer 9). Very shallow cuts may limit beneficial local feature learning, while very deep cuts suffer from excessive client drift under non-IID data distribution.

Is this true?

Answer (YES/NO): NO